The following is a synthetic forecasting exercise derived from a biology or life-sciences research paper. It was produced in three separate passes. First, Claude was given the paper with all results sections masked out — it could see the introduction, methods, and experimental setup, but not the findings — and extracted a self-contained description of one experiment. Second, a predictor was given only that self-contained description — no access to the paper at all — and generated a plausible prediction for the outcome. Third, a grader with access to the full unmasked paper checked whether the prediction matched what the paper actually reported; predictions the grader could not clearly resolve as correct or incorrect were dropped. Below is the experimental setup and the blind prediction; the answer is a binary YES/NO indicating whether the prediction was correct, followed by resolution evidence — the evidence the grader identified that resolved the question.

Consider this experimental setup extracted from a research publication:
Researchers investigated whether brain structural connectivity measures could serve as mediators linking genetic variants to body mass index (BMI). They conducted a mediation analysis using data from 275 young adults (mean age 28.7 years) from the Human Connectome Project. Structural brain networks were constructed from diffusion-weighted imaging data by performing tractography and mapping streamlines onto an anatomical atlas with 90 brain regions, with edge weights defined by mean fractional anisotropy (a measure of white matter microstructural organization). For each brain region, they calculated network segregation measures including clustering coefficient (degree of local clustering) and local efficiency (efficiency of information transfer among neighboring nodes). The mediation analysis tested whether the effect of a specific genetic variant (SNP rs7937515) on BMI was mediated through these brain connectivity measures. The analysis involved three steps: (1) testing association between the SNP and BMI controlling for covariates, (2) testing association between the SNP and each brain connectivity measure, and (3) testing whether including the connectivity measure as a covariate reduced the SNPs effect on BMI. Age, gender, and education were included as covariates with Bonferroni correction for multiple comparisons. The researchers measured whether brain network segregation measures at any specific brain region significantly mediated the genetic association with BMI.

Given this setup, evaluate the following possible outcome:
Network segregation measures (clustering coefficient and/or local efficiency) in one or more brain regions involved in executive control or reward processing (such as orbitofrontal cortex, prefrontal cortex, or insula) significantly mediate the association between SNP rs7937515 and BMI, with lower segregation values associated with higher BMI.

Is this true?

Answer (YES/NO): NO